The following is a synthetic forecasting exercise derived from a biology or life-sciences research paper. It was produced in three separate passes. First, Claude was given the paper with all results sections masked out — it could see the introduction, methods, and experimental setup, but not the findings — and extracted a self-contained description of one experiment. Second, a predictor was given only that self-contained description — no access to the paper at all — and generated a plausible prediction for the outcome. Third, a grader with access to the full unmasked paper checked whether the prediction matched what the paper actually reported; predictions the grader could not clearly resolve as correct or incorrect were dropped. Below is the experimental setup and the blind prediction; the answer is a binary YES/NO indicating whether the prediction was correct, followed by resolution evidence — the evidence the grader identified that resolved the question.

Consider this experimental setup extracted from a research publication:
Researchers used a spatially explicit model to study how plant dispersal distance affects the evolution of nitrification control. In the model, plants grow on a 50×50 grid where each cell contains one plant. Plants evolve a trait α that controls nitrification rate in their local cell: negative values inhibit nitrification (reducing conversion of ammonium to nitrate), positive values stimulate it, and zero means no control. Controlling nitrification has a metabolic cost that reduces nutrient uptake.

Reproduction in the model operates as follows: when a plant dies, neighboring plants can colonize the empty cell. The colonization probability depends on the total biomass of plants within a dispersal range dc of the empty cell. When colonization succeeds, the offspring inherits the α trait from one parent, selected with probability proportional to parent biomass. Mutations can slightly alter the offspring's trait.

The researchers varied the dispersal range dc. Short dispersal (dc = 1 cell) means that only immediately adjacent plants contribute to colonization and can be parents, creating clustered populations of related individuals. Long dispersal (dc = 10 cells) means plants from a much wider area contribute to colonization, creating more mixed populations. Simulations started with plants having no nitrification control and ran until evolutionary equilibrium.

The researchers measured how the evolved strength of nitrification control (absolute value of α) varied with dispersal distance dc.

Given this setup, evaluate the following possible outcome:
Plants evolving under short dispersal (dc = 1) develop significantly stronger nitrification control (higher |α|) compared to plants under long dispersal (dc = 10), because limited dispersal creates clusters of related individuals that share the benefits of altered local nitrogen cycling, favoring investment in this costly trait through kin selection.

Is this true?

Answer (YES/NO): NO